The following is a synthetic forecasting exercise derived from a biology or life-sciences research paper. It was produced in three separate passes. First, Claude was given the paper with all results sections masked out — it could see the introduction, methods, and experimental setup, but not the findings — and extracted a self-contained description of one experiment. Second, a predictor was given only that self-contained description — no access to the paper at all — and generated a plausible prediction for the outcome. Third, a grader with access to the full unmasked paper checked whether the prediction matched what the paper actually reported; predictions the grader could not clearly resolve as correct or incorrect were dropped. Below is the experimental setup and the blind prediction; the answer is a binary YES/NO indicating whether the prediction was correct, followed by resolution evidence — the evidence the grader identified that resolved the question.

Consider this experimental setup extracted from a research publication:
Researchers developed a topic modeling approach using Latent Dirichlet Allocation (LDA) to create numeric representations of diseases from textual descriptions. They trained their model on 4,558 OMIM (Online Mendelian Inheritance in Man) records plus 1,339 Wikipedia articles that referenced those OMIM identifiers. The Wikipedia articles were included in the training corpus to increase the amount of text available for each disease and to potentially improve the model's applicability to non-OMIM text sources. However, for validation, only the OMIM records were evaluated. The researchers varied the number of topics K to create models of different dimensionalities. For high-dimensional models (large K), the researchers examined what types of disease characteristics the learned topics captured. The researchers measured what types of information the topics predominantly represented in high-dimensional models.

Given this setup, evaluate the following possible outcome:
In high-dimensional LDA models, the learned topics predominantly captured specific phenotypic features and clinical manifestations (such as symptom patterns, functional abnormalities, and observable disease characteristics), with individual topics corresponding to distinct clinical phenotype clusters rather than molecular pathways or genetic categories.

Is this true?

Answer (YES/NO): NO